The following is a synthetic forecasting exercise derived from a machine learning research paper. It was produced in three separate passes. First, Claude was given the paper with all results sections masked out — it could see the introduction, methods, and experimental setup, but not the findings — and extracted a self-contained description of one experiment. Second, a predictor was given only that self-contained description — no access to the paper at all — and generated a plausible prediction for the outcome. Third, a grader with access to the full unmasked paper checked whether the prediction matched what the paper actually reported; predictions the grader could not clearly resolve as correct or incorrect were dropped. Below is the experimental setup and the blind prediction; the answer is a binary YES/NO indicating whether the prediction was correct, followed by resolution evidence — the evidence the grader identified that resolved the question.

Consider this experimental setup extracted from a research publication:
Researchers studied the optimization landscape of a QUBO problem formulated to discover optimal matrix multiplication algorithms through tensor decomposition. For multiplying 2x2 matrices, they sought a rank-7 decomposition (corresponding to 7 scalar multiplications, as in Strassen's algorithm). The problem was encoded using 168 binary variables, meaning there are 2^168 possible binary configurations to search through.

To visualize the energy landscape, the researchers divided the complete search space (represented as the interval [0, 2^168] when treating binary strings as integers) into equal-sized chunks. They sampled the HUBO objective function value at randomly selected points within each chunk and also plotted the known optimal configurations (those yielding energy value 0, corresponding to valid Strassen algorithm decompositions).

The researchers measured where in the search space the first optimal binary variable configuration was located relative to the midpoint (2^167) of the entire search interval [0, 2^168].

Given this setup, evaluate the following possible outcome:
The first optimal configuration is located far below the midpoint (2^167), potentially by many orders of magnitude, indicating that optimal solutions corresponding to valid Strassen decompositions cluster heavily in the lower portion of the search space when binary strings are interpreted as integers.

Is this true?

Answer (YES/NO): NO